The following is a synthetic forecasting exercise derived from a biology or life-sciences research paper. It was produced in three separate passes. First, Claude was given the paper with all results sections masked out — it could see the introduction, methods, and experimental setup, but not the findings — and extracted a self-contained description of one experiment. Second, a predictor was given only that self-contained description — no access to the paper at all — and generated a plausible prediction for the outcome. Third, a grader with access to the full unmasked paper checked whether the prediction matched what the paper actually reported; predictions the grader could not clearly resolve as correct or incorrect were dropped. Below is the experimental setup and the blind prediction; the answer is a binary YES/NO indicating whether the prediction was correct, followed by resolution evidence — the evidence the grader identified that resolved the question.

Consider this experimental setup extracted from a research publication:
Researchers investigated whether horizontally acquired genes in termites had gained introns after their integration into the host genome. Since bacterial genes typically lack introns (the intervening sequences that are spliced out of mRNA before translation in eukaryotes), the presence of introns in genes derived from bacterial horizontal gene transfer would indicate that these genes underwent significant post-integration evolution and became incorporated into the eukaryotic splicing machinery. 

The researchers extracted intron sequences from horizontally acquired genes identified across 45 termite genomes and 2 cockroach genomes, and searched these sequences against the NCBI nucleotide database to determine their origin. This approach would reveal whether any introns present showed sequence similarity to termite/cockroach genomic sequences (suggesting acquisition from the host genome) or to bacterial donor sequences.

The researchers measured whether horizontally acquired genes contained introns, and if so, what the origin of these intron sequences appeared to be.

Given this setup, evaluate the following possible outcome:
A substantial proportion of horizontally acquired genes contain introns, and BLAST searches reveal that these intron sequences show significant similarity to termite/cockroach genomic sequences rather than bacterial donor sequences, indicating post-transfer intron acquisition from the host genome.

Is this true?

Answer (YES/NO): NO